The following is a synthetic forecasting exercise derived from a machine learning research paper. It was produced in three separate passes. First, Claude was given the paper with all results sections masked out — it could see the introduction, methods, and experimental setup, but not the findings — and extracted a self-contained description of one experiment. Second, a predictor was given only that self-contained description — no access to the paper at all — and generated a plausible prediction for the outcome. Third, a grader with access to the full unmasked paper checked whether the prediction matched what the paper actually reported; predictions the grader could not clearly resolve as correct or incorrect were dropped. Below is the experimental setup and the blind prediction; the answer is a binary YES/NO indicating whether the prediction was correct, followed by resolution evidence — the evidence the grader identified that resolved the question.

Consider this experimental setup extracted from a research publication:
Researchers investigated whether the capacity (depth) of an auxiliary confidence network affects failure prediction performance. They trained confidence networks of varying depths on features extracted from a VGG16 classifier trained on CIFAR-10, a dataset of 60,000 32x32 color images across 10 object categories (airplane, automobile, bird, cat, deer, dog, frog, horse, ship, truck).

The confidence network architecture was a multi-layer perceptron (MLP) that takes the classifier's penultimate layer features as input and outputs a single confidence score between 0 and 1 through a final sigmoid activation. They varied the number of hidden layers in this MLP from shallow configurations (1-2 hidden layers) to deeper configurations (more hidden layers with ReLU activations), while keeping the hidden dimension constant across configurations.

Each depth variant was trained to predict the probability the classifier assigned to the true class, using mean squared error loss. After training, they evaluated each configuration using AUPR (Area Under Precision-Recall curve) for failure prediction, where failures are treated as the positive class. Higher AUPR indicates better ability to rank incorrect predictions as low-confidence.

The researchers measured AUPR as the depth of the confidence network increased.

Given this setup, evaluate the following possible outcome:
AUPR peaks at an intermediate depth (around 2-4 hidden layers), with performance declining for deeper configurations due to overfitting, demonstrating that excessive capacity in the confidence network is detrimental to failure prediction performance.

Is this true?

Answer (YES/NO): NO